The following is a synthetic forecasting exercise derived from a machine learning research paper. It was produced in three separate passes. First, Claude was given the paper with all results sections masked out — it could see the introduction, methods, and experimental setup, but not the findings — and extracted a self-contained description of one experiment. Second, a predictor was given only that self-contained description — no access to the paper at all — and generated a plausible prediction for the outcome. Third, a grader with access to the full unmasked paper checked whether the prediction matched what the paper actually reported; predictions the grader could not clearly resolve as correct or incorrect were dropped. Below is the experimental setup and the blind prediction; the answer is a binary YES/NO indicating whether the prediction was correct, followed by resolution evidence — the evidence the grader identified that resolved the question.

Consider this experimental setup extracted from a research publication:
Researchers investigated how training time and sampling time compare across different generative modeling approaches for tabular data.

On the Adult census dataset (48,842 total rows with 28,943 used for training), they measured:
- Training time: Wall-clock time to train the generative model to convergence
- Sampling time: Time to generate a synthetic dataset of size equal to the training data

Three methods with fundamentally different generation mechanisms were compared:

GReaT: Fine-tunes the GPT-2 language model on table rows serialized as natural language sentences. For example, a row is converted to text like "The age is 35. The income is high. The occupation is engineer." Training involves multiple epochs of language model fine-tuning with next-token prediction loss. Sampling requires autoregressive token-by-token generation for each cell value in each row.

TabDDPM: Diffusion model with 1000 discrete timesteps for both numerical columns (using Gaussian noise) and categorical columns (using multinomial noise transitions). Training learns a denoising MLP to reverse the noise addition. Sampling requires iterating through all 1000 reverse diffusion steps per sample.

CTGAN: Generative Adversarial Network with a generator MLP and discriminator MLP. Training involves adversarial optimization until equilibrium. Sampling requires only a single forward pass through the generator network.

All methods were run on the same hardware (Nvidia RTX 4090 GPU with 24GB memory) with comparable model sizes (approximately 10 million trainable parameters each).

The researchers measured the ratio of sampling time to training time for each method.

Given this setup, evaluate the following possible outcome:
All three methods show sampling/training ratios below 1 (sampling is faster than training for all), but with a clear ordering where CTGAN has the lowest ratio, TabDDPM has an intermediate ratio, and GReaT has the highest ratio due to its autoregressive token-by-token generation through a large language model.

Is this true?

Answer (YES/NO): NO